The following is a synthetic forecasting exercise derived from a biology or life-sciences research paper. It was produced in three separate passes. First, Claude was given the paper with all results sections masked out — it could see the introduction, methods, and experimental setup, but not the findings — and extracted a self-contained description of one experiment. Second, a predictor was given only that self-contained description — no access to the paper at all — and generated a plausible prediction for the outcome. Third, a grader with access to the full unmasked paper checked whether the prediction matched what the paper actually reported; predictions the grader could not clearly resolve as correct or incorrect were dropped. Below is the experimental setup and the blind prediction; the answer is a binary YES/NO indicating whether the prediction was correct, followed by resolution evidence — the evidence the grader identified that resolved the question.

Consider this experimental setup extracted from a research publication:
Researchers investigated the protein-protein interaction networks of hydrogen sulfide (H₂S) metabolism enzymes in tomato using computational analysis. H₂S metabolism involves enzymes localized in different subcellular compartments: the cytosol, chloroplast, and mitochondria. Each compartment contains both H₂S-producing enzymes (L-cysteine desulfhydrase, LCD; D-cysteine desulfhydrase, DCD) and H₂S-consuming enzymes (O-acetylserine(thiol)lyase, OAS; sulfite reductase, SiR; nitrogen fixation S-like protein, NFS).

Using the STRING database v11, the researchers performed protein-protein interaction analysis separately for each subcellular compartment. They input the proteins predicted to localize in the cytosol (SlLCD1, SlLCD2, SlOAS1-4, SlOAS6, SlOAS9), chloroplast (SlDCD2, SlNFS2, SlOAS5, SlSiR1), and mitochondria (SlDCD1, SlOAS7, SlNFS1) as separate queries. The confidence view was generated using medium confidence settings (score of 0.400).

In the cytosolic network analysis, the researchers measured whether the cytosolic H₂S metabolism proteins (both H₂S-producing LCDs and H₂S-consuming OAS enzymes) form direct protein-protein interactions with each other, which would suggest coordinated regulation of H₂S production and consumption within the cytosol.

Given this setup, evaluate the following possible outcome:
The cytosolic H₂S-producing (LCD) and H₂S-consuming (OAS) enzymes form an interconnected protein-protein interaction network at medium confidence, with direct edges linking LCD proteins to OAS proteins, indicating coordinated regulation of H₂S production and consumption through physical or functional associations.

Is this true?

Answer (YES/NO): YES